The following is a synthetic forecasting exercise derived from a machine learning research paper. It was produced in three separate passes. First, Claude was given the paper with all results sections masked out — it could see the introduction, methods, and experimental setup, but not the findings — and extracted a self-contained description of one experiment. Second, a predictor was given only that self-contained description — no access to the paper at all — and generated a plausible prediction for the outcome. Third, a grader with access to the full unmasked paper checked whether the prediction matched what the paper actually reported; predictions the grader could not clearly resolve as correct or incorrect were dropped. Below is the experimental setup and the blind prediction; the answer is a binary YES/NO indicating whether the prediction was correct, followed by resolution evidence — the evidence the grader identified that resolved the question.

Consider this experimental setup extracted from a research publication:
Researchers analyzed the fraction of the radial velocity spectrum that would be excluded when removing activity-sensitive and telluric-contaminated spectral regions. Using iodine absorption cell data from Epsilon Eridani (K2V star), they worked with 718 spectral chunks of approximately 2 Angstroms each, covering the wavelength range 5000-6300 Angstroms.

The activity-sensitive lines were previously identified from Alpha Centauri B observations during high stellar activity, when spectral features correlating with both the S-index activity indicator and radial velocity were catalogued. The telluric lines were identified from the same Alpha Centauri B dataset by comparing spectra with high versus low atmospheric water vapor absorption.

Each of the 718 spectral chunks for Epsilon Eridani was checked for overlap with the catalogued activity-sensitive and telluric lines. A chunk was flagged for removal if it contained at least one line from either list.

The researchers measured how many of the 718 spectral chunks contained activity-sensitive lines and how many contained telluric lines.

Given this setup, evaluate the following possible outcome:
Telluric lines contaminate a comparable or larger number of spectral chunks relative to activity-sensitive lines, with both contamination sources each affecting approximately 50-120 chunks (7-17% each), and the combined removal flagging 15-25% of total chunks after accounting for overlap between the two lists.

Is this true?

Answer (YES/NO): NO